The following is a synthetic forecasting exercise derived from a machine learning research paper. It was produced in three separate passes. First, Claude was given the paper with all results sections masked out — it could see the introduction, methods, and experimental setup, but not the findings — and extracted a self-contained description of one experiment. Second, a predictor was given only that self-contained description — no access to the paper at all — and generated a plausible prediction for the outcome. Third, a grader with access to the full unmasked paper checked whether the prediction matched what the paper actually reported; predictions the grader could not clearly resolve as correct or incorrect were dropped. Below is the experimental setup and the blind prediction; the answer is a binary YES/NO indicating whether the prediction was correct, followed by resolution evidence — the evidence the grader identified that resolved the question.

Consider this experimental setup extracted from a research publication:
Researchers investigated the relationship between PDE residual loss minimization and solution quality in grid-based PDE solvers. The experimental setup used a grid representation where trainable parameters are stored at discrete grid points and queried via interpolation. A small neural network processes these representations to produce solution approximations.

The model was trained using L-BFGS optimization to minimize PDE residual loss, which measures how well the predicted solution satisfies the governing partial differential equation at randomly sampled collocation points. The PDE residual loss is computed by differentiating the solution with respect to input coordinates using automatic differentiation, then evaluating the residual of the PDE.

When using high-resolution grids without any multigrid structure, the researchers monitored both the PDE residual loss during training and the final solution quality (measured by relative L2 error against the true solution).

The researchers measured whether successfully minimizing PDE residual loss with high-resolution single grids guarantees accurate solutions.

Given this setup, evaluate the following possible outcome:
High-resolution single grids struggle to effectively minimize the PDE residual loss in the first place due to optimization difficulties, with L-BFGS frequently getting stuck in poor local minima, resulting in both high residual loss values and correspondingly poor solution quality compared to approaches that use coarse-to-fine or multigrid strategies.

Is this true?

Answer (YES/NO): NO